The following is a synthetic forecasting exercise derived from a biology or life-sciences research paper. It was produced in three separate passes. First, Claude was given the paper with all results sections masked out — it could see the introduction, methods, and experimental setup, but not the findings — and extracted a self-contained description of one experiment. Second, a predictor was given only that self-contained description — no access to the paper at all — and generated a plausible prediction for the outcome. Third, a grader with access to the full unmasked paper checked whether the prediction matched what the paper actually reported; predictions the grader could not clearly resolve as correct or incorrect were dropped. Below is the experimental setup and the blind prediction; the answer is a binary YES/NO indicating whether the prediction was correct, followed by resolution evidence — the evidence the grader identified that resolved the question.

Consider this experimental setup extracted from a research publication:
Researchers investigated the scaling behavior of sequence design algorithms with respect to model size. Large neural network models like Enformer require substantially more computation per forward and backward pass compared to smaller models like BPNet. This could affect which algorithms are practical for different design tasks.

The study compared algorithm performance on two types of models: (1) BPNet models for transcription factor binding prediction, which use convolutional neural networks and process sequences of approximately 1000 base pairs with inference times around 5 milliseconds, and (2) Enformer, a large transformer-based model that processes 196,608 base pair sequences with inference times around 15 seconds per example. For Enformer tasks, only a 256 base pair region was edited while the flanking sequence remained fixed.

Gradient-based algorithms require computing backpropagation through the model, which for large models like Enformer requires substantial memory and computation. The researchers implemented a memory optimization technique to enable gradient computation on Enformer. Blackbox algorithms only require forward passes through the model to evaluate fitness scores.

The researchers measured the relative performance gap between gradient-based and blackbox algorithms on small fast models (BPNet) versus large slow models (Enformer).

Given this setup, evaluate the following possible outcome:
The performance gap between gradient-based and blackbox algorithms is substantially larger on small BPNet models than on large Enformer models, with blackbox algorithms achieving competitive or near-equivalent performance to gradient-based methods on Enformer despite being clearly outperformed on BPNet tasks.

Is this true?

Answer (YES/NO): NO